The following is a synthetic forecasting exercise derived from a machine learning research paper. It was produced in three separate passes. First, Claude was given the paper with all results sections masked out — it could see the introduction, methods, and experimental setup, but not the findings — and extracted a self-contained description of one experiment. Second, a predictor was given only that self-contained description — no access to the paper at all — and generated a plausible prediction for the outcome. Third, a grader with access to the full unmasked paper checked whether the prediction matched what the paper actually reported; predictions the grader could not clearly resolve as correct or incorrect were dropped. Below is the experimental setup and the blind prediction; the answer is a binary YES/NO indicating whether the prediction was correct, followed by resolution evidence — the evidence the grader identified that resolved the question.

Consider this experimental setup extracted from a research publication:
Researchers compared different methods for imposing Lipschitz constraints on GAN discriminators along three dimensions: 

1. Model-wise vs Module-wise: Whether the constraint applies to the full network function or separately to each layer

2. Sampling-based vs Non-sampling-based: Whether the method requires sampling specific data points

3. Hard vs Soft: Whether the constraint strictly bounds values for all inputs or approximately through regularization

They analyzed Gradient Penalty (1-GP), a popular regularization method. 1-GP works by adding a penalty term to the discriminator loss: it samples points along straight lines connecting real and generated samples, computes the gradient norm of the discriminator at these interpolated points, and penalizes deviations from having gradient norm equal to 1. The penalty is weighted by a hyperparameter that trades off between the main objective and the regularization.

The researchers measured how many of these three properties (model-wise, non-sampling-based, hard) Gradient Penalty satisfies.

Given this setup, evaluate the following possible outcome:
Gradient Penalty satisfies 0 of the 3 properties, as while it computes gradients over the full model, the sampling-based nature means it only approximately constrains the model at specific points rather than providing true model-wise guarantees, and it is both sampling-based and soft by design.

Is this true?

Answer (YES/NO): NO